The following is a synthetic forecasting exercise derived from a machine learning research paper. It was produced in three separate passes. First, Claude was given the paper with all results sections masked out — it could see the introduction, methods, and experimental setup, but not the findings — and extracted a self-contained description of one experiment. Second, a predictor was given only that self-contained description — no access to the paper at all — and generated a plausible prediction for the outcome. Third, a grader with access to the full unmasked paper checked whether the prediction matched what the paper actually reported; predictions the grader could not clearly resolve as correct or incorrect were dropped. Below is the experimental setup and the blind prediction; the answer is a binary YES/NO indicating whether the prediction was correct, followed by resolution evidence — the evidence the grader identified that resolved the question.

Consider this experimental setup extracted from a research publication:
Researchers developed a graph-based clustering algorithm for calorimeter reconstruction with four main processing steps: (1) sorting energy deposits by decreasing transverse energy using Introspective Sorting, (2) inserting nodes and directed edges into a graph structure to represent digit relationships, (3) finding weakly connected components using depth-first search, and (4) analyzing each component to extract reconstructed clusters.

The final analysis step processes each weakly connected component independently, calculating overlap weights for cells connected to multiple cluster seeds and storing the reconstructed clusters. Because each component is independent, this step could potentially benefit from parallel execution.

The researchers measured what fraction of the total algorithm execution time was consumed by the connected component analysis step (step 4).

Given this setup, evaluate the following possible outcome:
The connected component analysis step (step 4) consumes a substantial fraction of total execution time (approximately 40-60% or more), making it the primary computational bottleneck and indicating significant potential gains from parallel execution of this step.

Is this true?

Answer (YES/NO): NO